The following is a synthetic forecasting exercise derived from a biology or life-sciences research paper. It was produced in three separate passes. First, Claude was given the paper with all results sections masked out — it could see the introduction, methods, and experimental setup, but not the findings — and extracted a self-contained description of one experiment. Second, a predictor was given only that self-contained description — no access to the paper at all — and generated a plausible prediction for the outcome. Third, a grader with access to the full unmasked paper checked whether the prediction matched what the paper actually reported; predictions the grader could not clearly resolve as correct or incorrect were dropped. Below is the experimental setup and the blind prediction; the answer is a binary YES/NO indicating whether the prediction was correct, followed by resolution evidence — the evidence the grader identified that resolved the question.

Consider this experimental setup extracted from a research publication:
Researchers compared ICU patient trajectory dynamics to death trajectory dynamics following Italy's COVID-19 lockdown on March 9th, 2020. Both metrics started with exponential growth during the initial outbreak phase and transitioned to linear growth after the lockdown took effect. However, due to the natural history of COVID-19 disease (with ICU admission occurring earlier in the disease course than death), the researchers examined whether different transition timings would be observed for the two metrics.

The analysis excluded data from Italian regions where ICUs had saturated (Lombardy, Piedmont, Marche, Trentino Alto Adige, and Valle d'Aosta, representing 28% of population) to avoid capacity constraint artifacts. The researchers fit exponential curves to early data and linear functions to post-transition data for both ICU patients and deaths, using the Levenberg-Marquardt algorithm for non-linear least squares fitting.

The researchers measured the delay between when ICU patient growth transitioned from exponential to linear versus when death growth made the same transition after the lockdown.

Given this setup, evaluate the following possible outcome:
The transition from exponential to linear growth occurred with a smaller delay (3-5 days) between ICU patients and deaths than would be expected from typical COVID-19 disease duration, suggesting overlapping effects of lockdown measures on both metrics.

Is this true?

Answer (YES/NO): NO